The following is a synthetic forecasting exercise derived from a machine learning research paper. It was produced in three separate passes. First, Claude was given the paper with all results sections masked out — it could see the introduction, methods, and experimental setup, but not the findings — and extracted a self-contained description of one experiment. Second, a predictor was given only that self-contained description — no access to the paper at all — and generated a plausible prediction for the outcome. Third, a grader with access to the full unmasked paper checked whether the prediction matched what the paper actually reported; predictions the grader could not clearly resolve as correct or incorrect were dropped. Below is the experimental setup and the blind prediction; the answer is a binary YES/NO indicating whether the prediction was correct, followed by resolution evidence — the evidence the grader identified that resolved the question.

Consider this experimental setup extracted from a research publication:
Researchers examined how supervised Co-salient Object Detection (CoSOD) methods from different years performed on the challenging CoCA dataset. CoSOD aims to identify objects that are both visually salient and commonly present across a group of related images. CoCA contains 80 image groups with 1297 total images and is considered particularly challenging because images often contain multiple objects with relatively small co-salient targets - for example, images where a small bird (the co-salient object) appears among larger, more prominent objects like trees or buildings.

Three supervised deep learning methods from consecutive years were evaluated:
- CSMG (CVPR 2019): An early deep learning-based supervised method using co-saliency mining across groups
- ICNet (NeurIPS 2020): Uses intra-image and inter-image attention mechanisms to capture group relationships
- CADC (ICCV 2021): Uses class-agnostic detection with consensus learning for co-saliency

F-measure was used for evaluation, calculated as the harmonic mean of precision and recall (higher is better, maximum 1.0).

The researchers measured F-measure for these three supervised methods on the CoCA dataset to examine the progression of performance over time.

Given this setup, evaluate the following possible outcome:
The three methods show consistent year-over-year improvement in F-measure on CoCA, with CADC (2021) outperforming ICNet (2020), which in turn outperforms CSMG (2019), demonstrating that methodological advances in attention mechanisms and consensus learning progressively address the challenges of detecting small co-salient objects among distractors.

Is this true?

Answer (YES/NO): NO